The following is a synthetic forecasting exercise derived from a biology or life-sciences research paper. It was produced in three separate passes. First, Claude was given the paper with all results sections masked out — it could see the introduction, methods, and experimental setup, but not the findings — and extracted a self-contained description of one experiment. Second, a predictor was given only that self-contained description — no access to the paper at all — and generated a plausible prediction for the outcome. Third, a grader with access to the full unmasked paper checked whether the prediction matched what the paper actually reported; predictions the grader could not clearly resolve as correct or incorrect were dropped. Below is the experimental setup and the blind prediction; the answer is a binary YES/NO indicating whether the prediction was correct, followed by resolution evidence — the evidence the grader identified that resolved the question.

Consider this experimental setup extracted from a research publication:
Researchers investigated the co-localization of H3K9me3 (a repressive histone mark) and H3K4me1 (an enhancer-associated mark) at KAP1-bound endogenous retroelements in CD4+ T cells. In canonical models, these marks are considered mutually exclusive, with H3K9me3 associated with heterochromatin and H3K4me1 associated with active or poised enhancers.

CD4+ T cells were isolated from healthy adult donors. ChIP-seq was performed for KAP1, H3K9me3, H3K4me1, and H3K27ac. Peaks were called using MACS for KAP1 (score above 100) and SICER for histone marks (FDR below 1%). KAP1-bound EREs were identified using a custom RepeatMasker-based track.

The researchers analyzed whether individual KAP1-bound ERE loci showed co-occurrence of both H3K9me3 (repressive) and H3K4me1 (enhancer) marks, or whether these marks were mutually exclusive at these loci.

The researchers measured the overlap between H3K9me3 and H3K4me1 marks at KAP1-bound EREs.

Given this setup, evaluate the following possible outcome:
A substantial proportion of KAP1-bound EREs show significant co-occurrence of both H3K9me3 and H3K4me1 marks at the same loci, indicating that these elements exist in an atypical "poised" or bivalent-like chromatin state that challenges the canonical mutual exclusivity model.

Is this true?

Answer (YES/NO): NO